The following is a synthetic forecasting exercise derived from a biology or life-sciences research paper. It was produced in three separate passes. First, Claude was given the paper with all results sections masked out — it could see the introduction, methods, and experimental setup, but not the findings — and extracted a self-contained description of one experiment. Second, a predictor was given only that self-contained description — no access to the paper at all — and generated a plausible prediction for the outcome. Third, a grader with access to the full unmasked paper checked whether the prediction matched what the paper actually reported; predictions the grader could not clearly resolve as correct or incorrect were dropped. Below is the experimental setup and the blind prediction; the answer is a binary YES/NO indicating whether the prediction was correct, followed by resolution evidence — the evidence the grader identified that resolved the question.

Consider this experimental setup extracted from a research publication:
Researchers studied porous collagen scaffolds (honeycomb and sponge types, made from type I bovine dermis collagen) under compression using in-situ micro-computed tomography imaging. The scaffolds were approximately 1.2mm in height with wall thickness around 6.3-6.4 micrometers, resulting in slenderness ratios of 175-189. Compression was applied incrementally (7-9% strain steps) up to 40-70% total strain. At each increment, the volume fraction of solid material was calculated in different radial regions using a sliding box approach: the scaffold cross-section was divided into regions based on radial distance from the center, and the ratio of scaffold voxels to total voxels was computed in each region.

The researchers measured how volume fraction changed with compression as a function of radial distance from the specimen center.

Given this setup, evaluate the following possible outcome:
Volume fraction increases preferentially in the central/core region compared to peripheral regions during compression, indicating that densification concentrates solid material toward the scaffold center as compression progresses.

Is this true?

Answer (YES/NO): NO